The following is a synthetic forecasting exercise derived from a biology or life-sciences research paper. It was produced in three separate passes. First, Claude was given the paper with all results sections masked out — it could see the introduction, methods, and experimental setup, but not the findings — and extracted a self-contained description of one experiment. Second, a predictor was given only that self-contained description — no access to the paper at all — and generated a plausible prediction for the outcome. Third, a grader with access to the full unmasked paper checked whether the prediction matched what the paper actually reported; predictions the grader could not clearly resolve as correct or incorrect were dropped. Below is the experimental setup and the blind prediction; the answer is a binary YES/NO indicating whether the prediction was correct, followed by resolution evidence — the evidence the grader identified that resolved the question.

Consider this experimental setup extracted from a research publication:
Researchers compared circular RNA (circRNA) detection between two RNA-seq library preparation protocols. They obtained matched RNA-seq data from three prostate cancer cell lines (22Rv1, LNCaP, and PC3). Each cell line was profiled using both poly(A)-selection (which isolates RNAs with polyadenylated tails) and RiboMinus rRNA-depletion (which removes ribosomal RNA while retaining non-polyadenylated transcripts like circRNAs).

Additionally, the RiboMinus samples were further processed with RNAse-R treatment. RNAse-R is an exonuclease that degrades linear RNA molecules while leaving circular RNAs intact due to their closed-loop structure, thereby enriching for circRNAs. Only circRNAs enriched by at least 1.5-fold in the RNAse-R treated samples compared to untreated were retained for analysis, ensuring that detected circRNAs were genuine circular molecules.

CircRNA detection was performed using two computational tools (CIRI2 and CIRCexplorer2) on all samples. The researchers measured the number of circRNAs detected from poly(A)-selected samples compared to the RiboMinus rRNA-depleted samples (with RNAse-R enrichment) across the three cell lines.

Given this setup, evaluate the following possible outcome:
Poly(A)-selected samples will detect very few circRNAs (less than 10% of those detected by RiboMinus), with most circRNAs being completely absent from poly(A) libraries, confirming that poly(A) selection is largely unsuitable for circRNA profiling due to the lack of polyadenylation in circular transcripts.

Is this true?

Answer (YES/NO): YES